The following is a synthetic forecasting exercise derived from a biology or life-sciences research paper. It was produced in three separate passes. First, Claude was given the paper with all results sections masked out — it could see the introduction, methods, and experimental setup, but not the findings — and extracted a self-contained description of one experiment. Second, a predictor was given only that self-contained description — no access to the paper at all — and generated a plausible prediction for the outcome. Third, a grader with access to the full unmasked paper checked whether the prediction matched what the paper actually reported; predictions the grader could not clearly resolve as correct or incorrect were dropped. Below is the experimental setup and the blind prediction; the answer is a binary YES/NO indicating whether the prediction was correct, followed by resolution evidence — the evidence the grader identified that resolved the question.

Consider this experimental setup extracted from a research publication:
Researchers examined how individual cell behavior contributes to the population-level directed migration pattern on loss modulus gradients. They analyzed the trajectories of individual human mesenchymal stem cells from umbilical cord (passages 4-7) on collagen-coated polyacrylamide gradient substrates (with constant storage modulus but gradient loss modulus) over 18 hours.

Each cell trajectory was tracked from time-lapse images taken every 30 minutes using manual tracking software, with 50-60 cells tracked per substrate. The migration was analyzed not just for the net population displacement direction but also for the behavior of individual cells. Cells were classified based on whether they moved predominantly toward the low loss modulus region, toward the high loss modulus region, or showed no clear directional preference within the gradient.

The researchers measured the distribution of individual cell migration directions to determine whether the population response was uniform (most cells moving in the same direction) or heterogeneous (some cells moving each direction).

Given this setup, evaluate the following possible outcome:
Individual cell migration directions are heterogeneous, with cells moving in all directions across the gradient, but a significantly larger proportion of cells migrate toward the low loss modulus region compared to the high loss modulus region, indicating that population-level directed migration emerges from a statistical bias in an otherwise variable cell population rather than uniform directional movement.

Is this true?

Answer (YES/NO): YES